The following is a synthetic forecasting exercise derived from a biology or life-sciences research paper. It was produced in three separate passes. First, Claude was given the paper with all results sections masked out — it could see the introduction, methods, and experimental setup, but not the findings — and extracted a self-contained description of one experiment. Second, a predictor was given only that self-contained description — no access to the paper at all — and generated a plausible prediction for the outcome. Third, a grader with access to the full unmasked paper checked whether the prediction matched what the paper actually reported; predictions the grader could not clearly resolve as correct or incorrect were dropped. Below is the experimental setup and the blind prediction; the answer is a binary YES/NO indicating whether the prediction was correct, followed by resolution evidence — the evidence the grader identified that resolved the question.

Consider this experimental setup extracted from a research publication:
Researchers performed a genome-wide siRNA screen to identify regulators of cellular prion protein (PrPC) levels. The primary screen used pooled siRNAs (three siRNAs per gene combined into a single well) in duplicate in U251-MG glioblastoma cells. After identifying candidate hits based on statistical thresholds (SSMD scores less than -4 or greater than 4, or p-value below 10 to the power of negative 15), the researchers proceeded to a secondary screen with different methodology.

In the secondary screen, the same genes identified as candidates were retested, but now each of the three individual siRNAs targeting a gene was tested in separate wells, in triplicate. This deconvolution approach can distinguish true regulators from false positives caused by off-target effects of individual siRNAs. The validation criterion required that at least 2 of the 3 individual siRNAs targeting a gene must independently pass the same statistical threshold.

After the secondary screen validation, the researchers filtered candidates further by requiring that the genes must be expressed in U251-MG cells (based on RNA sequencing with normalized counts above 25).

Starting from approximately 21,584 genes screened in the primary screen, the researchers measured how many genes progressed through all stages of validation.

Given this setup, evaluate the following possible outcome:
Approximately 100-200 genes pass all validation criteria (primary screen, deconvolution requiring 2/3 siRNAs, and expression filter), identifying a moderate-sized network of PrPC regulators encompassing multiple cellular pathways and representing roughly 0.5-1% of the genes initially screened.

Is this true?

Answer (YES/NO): NO